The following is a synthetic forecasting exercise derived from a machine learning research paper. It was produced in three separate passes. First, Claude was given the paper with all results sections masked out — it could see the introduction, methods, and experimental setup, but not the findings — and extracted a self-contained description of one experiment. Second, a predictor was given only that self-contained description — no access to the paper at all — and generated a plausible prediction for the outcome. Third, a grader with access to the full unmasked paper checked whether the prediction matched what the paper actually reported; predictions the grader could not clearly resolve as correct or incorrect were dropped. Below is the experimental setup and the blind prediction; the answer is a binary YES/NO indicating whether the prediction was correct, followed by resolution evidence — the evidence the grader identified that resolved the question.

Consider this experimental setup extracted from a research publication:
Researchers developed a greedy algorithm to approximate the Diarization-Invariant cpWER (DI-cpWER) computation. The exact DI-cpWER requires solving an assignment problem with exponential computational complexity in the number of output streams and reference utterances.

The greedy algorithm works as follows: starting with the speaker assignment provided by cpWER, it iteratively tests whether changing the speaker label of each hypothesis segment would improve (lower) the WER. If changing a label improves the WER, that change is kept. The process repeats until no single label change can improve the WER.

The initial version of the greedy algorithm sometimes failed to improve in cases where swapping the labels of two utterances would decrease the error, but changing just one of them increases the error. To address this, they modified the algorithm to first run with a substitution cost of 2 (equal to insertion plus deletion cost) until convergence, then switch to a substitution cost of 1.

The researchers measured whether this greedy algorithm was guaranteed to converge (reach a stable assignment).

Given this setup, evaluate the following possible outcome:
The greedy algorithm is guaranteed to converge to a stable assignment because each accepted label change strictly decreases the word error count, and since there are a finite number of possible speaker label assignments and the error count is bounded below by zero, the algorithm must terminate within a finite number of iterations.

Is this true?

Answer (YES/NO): YES